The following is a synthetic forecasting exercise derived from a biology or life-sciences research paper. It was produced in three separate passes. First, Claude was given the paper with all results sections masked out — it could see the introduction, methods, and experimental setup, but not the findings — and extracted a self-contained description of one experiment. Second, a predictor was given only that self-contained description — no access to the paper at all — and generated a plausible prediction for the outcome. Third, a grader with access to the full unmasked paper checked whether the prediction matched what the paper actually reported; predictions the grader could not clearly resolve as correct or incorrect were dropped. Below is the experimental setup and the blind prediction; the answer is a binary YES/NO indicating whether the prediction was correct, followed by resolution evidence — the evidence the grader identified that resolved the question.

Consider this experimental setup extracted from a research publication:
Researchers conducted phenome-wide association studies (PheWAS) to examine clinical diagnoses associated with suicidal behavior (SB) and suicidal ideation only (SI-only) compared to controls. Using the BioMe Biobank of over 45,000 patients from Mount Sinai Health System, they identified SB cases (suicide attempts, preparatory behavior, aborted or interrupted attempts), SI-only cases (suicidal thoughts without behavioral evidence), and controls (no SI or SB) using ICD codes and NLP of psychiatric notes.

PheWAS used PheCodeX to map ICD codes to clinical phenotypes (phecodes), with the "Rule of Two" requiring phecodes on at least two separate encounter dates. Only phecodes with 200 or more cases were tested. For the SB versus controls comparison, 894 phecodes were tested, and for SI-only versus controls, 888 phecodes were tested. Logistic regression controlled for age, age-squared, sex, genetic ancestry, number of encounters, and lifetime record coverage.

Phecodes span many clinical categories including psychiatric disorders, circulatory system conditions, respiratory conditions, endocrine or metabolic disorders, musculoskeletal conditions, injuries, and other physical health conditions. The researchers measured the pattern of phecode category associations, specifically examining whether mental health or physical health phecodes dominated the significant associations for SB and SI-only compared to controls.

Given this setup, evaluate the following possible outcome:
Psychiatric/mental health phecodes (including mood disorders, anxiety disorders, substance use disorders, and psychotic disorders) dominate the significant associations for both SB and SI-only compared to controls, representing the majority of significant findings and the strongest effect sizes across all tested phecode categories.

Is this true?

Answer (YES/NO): YES